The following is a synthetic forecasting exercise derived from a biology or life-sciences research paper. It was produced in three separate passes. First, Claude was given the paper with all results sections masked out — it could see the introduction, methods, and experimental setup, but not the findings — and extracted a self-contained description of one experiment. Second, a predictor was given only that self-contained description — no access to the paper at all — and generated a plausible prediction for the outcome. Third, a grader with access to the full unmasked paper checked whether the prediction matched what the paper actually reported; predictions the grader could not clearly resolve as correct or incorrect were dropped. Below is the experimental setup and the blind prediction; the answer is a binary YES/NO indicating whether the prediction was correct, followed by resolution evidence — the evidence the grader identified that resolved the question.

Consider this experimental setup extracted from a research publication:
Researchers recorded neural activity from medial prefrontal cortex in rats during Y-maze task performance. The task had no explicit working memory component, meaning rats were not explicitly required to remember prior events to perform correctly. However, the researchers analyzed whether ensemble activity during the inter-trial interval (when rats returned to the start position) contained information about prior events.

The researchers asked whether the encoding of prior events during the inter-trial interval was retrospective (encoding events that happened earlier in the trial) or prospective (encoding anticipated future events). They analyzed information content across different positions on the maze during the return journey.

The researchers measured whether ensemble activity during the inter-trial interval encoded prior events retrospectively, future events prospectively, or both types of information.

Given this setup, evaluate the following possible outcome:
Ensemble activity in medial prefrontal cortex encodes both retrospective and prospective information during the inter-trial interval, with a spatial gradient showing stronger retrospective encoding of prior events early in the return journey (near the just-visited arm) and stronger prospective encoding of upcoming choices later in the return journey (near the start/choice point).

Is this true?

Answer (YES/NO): NO